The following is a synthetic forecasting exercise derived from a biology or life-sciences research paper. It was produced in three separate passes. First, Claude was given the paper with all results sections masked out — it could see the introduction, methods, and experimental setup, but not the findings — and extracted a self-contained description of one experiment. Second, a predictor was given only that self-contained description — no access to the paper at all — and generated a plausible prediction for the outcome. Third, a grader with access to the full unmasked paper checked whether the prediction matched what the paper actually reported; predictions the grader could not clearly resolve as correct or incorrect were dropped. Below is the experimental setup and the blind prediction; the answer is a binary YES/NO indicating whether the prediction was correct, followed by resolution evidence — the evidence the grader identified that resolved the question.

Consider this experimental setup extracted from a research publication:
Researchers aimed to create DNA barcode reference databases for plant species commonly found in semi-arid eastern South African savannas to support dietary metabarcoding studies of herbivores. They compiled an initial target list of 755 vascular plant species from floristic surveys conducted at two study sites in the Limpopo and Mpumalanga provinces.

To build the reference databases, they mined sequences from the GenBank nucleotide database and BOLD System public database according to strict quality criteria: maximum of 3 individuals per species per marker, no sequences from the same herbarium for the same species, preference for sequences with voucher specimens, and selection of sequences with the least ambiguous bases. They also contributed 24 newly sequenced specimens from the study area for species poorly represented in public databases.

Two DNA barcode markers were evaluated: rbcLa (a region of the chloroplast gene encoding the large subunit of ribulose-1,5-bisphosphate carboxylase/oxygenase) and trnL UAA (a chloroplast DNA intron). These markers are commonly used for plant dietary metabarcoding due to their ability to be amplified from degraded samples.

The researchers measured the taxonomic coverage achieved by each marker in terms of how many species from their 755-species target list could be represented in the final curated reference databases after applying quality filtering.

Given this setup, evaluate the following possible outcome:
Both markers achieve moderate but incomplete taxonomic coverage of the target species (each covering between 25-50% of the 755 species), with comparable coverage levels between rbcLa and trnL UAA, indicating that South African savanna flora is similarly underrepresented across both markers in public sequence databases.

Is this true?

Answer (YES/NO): NO